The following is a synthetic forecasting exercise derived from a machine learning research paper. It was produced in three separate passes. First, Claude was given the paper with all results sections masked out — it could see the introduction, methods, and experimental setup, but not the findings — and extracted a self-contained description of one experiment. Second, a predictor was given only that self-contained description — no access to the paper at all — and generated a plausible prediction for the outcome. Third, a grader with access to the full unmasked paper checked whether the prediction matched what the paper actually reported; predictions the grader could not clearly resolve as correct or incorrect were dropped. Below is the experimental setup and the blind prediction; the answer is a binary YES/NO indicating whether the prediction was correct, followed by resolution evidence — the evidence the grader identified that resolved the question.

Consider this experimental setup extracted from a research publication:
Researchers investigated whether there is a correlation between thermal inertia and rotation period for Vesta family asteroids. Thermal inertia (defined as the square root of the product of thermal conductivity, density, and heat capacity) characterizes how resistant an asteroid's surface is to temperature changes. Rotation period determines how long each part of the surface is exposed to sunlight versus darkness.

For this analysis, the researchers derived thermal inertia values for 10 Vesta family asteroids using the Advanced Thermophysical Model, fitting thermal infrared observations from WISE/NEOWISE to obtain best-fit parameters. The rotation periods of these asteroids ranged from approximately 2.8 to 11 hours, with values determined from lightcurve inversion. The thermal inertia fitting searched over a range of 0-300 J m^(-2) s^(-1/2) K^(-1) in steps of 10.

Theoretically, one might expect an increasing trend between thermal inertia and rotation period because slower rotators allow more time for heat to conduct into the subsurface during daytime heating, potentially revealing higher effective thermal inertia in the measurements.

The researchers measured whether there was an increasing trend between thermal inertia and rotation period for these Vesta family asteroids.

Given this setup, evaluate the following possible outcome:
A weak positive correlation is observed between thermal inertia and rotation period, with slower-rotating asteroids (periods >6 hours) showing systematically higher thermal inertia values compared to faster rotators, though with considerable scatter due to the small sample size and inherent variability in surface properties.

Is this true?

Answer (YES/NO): NO